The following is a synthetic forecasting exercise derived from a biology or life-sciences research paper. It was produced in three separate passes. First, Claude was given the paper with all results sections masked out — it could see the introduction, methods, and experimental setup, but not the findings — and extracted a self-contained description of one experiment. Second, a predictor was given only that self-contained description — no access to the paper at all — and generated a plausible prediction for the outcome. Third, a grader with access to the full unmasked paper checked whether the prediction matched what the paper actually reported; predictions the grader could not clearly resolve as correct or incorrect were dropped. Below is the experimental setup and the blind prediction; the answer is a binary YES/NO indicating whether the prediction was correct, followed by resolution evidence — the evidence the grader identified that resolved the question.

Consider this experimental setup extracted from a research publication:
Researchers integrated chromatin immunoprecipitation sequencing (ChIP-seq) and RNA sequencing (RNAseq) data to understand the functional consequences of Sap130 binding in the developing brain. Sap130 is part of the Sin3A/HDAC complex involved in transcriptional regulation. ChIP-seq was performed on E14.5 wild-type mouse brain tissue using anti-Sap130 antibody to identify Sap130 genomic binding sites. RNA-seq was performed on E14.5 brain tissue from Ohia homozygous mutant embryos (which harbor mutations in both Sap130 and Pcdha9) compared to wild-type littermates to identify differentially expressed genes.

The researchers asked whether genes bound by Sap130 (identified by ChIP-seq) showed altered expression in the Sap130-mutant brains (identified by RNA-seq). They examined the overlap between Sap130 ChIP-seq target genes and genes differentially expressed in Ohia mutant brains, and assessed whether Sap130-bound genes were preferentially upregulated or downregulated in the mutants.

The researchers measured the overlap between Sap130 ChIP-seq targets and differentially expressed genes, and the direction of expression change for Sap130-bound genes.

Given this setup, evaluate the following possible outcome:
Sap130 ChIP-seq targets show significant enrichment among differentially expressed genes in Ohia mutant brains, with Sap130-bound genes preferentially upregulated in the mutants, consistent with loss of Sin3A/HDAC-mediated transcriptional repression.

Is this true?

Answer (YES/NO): NO